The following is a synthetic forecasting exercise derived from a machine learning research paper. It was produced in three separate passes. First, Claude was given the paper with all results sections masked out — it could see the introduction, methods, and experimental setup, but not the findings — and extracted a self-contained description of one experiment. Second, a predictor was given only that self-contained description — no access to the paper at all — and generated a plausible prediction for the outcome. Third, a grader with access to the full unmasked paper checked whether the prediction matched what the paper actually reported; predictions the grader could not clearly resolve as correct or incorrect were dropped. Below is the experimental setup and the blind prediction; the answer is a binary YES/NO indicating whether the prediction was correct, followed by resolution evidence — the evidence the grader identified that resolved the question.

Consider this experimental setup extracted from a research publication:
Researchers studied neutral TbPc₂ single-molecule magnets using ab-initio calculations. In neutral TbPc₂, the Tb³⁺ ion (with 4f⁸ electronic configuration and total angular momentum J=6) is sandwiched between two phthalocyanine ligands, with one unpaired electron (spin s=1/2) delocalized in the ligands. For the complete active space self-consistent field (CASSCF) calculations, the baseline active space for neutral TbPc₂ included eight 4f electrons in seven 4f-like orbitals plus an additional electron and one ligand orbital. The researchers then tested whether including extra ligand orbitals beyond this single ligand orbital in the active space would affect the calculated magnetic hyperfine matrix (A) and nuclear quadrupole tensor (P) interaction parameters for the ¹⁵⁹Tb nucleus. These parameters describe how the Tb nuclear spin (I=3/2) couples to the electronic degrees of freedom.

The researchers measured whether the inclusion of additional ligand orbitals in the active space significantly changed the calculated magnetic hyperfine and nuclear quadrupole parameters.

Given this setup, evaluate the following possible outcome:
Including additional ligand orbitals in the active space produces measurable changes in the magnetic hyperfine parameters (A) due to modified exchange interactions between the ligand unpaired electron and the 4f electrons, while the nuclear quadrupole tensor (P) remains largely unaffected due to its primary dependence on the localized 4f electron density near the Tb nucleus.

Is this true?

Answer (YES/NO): NO